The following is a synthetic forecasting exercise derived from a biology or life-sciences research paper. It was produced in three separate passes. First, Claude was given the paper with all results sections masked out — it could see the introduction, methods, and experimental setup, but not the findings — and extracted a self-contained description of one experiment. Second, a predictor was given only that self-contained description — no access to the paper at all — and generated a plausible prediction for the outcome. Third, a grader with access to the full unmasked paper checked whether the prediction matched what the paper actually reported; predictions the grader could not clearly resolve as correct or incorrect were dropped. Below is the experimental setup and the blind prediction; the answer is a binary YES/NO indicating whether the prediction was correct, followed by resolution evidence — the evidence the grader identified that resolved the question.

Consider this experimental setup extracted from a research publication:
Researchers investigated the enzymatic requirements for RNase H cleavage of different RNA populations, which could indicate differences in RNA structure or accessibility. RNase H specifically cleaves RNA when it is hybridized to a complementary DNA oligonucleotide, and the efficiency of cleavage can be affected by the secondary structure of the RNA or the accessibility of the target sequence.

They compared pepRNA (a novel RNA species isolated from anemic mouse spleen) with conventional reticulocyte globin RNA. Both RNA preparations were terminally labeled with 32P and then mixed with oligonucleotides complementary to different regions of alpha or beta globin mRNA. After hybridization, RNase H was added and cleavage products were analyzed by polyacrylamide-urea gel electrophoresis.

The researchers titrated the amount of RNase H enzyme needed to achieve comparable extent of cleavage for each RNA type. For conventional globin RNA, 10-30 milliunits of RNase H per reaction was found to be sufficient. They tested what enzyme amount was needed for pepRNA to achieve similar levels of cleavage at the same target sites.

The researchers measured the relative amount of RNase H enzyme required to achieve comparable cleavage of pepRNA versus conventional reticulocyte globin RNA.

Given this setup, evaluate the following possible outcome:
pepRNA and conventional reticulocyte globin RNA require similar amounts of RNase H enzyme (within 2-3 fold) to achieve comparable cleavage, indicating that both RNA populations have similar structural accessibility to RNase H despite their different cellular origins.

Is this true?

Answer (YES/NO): NO